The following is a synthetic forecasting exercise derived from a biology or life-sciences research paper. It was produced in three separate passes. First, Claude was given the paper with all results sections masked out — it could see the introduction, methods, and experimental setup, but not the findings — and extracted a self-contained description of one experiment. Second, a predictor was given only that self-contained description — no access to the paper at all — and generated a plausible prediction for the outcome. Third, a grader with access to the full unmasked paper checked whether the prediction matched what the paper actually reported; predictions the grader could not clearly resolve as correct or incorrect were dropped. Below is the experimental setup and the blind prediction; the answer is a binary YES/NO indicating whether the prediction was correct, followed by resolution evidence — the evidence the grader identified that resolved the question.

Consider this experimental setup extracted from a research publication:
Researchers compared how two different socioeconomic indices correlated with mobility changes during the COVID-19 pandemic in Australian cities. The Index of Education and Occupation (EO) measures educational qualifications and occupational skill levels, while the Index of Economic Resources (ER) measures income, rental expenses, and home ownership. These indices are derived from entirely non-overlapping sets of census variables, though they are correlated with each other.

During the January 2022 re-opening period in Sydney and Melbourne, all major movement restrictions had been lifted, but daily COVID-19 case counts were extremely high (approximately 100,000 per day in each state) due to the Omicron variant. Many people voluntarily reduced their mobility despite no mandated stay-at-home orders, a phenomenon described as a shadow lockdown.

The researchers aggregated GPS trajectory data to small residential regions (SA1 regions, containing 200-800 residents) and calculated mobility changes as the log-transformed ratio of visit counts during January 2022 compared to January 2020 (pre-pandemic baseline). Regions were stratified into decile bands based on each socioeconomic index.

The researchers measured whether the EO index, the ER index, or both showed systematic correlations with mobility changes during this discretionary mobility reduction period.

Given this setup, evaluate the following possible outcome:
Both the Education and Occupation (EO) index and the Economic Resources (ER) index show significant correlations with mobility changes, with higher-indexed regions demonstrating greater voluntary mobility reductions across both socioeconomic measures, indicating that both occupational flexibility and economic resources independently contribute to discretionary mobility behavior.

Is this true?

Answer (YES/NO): NO